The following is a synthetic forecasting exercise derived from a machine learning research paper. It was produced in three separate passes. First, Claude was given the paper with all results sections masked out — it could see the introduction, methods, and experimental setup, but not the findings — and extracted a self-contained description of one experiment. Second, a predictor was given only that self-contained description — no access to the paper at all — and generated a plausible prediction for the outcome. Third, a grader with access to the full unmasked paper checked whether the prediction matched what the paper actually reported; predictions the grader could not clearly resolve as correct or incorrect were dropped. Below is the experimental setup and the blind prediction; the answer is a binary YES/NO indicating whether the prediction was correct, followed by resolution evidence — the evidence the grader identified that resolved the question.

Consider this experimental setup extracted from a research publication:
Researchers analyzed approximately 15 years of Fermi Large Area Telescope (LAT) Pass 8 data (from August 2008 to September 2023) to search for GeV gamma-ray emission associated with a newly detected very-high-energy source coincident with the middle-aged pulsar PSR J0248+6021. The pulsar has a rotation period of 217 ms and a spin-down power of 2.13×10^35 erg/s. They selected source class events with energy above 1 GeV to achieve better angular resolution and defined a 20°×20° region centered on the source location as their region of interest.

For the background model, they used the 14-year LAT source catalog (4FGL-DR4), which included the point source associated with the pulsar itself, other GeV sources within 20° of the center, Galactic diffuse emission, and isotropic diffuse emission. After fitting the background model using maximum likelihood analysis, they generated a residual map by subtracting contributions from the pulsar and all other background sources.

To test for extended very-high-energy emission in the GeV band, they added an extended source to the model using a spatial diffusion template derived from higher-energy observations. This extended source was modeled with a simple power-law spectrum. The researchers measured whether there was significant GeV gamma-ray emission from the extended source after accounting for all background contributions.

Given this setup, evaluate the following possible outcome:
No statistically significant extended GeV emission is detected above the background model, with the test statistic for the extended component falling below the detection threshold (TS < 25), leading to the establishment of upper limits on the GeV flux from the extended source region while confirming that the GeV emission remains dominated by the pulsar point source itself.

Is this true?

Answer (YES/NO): YES